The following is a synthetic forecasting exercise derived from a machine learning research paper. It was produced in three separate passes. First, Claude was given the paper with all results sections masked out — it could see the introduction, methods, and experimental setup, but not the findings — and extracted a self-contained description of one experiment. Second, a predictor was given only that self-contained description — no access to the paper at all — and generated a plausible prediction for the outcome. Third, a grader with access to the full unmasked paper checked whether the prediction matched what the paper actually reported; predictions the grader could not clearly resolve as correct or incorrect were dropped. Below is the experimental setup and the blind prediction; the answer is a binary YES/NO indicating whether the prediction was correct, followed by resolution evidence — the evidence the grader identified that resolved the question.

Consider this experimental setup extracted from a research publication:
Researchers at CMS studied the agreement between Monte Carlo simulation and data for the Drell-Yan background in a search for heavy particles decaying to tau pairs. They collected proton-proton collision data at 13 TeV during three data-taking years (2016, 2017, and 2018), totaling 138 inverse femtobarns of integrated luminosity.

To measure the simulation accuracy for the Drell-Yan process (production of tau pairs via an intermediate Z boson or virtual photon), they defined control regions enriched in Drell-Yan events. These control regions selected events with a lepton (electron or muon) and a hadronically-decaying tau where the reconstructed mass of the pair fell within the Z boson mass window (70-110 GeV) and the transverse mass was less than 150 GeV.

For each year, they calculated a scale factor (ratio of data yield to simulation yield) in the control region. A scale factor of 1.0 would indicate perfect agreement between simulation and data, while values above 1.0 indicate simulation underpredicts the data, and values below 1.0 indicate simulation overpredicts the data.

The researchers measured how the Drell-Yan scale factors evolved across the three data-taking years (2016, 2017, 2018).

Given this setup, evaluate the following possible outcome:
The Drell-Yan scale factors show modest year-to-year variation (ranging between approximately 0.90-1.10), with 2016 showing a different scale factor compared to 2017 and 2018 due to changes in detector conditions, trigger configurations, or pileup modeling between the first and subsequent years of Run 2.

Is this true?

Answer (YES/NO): YES